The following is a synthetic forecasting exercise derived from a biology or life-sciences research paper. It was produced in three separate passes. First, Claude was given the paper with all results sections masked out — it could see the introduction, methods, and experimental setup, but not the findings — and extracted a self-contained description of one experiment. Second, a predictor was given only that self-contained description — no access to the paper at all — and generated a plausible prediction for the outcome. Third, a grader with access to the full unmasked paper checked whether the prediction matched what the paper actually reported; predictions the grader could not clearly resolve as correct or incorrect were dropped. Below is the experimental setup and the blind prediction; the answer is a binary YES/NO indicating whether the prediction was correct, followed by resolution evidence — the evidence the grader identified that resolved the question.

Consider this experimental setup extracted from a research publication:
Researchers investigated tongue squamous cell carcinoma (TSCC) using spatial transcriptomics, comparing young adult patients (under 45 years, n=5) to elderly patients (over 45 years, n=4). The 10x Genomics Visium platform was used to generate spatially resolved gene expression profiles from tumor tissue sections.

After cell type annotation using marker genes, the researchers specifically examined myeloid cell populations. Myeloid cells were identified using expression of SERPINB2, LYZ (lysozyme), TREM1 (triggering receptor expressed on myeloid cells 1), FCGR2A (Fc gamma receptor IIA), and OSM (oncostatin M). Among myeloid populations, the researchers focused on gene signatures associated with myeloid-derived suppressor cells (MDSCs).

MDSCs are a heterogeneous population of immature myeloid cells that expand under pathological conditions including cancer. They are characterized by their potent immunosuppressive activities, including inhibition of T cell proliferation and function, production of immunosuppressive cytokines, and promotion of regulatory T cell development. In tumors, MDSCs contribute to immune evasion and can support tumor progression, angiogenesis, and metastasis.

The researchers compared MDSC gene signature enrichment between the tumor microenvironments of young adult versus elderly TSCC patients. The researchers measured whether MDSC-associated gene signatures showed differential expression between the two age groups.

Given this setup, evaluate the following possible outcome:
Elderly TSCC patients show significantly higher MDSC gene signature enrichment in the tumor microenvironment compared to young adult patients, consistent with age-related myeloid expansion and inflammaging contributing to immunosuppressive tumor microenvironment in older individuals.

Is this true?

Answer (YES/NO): NO